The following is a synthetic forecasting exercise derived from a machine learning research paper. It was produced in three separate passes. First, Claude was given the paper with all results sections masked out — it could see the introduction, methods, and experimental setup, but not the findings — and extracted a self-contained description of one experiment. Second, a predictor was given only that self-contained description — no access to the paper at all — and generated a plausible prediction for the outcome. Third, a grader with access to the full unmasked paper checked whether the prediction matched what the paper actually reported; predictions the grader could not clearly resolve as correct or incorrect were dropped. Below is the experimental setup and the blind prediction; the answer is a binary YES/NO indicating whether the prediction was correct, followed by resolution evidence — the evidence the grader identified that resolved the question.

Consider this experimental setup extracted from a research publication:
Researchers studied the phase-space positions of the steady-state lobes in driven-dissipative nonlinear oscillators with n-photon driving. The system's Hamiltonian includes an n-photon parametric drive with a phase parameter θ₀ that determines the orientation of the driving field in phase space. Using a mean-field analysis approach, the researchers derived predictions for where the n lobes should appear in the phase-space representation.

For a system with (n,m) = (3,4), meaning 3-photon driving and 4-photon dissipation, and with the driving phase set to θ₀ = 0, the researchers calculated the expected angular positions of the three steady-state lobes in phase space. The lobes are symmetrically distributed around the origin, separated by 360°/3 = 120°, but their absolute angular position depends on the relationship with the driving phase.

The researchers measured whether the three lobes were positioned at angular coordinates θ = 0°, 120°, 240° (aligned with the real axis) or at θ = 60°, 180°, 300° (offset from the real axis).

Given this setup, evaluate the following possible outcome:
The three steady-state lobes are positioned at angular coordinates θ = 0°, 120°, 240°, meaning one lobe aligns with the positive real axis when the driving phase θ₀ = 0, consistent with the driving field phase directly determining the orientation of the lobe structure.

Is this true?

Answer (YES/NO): NO